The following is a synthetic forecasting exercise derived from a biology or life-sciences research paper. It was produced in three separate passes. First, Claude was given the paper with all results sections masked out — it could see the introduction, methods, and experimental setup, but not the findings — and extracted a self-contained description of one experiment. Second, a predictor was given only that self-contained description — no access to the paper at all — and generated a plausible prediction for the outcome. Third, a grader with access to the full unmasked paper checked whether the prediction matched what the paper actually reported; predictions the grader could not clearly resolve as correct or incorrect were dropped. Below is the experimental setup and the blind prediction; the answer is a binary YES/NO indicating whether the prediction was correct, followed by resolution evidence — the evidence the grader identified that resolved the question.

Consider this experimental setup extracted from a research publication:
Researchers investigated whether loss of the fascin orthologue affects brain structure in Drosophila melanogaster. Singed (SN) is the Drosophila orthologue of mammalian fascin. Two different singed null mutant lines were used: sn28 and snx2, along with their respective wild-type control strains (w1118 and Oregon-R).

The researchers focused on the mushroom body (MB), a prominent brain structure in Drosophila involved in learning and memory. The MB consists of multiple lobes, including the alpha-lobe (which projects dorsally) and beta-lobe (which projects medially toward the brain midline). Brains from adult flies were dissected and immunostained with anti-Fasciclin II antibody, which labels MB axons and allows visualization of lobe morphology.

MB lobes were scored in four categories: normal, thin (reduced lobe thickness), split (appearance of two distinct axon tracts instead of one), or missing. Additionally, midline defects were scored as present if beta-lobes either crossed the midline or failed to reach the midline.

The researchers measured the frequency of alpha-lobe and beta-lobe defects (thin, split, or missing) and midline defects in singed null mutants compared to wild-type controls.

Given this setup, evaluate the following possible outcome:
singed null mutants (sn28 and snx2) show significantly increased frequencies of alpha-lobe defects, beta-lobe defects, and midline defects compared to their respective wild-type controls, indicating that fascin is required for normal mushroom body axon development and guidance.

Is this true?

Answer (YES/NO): YES